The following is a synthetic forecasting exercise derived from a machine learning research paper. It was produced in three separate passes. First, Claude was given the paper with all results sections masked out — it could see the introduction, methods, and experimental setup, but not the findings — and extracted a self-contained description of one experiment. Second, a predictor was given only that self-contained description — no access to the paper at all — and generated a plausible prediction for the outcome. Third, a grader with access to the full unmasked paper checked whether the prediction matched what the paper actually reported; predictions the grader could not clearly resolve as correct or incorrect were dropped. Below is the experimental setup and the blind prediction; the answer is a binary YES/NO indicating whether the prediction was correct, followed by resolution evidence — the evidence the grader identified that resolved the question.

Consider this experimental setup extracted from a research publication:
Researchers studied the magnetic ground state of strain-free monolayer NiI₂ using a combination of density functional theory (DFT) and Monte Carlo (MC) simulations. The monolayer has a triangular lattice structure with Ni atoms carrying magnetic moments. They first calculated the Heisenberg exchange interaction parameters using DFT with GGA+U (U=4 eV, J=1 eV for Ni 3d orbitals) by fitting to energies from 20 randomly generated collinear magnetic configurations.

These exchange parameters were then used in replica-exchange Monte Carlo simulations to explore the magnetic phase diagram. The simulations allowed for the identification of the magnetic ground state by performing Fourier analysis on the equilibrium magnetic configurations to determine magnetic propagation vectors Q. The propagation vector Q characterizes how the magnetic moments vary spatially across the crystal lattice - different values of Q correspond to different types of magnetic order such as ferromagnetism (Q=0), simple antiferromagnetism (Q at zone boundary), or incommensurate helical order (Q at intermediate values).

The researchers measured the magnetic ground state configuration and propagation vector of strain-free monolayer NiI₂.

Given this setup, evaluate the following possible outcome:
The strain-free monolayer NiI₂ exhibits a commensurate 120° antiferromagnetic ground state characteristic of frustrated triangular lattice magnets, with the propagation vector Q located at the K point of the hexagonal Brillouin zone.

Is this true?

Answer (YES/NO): NO